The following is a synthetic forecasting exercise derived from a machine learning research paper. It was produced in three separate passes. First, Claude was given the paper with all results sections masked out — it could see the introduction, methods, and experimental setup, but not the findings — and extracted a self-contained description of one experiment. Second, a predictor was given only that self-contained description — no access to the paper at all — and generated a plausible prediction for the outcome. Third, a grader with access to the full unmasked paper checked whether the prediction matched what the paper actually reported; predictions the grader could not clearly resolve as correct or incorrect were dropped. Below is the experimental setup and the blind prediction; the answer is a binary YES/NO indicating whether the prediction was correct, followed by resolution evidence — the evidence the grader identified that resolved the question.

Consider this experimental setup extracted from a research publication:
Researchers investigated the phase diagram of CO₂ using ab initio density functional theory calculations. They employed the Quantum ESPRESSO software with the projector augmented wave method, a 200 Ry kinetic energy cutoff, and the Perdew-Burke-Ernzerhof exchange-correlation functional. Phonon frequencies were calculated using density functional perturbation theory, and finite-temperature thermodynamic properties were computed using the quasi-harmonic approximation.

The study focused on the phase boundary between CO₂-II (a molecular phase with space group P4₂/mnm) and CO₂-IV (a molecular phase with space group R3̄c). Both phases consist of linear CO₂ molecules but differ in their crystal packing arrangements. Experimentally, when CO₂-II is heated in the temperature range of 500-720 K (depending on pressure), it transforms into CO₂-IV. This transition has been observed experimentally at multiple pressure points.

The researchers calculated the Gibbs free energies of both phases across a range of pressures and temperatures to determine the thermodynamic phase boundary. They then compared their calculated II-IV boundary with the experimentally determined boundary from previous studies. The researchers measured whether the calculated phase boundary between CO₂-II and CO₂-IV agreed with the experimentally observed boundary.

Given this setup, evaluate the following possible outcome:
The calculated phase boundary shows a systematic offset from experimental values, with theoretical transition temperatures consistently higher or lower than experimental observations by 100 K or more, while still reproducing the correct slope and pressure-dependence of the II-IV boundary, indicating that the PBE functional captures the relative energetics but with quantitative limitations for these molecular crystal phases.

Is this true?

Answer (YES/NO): NO